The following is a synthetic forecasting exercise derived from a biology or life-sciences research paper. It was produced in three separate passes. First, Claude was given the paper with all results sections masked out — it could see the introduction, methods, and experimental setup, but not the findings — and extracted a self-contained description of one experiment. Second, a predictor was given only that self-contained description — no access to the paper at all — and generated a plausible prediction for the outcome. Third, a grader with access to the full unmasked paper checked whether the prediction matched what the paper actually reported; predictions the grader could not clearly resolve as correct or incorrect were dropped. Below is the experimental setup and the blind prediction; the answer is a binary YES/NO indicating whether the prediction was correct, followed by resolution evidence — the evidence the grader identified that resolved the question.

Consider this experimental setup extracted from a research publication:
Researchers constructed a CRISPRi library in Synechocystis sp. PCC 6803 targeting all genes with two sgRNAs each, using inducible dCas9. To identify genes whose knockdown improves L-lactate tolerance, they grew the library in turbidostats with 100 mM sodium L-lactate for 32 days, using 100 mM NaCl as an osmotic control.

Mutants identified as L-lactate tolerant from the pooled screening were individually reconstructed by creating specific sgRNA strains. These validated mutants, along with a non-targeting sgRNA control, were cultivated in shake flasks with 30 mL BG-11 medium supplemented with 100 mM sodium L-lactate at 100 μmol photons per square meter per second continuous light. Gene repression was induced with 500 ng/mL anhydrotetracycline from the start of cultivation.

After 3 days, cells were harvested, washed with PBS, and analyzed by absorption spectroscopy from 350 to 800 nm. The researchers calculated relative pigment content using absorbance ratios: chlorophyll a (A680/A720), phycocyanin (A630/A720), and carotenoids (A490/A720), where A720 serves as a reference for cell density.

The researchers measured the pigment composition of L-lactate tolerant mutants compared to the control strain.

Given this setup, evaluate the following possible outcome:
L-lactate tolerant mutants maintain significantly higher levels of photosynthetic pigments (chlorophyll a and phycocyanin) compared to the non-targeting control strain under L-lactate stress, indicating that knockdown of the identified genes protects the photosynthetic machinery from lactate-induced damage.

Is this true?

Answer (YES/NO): YES